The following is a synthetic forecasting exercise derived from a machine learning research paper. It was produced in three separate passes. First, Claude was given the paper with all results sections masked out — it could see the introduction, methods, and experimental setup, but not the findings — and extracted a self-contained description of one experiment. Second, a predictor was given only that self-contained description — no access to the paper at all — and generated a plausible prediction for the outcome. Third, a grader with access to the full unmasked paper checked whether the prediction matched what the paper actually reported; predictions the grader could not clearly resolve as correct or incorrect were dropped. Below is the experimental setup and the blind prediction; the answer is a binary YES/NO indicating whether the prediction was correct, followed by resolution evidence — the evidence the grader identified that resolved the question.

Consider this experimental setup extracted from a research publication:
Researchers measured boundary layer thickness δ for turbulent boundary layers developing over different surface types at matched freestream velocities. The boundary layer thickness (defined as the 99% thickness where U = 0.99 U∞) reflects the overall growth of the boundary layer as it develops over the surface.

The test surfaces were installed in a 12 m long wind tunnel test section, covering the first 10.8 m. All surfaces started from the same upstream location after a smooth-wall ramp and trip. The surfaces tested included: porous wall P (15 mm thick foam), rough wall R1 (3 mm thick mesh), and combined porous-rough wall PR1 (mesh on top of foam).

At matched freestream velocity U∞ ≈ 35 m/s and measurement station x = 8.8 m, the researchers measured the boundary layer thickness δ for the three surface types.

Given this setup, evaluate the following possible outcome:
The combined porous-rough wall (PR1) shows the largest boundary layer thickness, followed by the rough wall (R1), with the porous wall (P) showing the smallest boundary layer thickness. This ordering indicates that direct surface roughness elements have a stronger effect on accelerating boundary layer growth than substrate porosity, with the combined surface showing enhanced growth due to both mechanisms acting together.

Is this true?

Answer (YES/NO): NO